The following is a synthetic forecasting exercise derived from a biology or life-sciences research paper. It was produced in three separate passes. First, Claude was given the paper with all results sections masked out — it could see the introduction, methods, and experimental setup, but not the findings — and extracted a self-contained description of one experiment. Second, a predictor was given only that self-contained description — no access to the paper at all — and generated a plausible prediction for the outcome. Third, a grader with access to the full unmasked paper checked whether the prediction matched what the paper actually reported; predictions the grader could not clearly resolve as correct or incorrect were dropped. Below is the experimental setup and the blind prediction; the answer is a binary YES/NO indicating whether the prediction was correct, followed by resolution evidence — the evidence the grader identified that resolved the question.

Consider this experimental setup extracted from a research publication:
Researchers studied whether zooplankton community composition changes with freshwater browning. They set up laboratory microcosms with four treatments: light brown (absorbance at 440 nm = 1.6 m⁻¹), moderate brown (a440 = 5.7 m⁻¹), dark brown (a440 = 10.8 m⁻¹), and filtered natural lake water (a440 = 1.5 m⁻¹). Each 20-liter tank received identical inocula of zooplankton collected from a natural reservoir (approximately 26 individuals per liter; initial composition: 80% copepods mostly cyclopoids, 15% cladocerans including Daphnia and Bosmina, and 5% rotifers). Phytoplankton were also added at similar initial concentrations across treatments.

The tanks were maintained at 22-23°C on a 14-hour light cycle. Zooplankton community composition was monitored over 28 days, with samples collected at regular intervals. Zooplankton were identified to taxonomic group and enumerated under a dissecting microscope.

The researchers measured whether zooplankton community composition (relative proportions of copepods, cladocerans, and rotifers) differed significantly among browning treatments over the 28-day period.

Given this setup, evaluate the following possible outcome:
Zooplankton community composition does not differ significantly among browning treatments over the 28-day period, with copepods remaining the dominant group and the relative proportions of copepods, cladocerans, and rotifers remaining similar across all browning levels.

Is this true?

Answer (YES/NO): NO